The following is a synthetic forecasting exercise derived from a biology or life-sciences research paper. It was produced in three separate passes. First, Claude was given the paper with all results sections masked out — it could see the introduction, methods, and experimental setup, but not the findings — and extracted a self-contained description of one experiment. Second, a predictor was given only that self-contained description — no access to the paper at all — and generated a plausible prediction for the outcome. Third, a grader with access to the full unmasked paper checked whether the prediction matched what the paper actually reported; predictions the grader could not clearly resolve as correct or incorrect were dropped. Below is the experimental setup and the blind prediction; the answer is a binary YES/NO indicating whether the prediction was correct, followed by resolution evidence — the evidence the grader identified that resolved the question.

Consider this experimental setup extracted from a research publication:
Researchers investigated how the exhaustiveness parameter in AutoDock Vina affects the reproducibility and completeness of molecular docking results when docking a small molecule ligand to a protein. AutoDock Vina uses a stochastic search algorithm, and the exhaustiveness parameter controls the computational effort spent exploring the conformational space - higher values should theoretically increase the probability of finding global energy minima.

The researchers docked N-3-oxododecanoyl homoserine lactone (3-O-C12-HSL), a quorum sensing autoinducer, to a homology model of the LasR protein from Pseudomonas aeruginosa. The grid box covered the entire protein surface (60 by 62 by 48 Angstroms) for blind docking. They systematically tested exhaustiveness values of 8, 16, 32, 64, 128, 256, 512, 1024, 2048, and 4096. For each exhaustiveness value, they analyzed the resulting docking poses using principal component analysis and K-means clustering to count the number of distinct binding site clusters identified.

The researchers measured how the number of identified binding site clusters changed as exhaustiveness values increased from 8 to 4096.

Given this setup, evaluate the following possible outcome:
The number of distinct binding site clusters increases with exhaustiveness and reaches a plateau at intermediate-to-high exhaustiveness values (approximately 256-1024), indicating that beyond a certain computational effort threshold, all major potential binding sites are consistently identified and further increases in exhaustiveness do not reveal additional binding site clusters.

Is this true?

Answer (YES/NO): YES